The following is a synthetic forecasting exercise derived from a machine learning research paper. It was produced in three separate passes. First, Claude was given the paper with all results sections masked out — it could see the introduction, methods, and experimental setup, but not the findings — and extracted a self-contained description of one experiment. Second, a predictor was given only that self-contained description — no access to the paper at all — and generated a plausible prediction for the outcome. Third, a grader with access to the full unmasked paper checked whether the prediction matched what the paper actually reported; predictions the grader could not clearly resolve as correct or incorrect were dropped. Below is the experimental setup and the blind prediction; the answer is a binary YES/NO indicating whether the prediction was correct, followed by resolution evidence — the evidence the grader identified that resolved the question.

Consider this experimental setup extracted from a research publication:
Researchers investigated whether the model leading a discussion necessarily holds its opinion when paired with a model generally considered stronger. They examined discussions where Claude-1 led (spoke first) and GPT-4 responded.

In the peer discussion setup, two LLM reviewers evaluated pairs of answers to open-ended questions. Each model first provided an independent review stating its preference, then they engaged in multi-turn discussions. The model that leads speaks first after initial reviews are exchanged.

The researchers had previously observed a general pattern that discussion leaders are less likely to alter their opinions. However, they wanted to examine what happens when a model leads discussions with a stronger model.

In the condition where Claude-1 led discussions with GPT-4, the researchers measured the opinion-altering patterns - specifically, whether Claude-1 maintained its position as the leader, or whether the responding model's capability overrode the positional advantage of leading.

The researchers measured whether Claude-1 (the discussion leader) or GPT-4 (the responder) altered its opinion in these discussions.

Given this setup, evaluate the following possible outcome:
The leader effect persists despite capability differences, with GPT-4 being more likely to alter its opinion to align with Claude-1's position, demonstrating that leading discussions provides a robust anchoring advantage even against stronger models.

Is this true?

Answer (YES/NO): NO